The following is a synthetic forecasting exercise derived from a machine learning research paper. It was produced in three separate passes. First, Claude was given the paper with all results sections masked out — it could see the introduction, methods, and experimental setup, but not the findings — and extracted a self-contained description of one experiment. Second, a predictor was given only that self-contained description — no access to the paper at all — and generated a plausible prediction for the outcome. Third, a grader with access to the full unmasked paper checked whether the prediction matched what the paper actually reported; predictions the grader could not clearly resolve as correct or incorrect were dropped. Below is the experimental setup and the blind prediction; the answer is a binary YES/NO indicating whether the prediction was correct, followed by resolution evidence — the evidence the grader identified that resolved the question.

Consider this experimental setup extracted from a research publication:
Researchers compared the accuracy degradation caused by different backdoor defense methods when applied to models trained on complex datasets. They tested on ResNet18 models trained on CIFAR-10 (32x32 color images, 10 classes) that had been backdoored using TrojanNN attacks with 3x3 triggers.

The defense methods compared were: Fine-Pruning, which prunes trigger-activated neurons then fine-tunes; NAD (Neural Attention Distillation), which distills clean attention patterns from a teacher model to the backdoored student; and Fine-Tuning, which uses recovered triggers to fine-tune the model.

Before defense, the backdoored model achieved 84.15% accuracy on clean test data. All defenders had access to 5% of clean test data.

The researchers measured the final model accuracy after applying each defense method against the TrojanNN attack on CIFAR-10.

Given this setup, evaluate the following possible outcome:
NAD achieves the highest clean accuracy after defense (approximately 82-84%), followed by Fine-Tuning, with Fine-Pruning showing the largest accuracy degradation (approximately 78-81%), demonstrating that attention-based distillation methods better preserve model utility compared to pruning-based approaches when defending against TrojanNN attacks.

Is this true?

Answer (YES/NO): NO